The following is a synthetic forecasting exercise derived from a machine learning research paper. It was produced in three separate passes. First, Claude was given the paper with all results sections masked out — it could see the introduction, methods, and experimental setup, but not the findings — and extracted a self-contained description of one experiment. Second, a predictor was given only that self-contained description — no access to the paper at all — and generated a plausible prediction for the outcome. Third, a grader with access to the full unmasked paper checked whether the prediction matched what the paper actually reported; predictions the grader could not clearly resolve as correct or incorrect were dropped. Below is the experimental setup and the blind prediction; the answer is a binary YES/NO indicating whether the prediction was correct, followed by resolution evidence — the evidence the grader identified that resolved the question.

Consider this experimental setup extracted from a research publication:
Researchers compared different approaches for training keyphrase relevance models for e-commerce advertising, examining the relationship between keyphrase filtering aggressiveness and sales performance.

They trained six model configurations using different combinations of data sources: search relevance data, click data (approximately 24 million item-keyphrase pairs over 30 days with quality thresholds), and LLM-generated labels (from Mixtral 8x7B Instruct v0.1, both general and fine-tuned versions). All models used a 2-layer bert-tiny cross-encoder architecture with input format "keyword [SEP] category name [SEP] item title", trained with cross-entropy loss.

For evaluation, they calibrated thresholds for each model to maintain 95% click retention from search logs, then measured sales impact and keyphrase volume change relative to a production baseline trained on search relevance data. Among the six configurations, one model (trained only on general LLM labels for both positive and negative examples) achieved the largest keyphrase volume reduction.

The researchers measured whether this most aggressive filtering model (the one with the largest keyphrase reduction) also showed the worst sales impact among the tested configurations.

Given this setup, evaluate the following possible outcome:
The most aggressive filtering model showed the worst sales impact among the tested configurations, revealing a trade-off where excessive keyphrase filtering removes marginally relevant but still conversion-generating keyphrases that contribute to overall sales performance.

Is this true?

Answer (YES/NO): NO